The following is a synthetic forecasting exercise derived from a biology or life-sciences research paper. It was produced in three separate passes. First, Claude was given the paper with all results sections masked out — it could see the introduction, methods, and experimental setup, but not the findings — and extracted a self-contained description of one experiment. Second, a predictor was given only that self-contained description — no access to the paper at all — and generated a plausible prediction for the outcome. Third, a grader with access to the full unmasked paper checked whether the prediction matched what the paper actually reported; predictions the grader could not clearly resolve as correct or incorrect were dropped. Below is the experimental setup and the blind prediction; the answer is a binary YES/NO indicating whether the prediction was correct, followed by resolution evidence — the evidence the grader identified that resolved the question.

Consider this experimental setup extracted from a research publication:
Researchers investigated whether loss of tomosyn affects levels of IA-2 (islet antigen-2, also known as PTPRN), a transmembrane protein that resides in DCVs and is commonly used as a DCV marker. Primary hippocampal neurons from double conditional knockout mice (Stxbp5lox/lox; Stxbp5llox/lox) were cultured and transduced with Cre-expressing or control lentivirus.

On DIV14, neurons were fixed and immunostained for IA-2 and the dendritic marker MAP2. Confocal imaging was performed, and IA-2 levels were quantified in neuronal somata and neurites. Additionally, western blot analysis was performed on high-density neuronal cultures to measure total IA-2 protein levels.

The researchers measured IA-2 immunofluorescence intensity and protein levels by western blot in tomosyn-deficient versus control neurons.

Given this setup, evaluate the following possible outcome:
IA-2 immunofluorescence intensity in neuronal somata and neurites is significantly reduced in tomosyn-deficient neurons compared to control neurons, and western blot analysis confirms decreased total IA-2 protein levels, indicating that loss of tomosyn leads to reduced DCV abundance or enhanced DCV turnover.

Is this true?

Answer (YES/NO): YES